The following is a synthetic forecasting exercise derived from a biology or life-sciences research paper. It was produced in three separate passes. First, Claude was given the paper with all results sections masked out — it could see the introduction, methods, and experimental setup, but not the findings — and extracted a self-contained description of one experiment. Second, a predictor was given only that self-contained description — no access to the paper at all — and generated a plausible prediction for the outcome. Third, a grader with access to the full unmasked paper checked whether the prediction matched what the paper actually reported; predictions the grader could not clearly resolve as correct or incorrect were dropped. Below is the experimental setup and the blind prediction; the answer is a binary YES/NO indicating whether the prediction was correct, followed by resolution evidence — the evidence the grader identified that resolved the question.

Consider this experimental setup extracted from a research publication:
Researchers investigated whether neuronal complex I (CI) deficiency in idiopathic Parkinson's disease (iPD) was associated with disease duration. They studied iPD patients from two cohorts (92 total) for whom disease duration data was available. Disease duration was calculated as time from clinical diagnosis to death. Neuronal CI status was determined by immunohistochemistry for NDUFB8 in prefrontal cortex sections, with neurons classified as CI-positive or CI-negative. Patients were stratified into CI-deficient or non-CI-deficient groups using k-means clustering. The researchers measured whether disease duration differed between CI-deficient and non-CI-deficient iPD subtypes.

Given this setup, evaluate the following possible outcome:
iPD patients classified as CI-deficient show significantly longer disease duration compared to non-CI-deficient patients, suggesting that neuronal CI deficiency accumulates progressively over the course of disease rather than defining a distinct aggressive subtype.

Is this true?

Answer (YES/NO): NO